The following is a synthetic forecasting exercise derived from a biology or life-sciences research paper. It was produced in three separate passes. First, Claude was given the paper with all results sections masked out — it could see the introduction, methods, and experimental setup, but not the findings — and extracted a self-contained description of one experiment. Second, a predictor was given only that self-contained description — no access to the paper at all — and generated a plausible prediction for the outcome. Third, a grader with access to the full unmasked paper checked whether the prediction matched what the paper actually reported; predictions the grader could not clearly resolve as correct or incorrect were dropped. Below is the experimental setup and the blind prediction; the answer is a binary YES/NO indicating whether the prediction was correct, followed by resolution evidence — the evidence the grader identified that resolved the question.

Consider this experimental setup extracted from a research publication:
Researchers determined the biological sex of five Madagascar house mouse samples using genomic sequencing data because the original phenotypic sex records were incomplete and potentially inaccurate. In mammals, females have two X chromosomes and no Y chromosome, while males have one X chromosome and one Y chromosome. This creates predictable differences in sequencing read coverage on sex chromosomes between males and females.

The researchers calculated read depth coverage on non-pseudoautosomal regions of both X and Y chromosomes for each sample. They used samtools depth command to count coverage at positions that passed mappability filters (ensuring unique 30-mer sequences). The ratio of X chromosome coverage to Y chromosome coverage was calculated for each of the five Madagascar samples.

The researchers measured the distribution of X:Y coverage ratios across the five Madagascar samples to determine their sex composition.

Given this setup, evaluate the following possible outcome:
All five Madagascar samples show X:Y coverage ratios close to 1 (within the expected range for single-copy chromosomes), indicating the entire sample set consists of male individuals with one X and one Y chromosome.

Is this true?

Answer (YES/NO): NO